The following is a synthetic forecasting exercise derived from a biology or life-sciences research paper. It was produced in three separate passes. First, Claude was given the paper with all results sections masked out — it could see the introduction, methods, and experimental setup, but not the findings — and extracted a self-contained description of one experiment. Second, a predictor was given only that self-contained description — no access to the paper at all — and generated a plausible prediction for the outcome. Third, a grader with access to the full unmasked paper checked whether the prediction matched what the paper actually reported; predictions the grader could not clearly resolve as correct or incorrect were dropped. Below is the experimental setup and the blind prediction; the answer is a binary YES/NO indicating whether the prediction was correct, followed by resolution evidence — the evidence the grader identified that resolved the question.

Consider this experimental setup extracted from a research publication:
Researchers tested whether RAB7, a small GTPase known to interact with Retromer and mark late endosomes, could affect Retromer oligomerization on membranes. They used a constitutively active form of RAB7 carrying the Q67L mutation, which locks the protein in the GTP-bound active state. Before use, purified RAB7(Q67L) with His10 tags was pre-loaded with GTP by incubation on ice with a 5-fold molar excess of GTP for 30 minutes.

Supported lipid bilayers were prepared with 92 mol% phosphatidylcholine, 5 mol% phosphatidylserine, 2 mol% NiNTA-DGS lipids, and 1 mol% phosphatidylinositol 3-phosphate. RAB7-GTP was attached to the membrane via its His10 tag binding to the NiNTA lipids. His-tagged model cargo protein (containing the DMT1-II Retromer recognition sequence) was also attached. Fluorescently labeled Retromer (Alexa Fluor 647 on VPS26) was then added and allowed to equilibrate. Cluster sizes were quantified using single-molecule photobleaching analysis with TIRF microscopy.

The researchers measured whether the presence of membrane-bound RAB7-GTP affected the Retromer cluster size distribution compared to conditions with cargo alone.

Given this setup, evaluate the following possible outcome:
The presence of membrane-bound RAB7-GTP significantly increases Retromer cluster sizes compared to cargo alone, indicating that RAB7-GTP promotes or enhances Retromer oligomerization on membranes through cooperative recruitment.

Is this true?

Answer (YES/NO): NO